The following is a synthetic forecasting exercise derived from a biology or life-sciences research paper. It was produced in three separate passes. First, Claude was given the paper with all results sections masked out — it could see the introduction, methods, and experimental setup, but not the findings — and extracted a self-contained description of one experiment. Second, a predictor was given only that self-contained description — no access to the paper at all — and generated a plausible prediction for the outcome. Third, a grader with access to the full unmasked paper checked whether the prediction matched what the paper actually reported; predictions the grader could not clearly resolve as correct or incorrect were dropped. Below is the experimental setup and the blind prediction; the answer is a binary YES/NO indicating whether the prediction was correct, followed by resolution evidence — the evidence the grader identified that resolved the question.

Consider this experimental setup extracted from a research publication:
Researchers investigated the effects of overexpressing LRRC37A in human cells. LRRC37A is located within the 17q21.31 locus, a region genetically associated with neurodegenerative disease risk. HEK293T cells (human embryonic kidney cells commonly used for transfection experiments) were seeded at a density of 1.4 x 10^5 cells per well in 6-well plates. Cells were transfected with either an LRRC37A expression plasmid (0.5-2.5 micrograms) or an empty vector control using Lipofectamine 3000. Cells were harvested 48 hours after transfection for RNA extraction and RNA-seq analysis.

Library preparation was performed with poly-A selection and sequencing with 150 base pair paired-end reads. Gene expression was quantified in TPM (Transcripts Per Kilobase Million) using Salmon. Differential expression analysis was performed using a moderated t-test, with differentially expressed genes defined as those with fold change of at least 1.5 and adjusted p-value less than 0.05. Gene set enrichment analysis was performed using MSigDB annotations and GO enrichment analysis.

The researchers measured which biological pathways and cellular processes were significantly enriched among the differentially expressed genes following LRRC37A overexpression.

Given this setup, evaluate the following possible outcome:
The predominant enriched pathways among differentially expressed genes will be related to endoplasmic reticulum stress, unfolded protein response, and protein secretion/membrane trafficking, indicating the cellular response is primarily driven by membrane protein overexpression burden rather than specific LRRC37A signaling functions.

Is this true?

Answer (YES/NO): NO